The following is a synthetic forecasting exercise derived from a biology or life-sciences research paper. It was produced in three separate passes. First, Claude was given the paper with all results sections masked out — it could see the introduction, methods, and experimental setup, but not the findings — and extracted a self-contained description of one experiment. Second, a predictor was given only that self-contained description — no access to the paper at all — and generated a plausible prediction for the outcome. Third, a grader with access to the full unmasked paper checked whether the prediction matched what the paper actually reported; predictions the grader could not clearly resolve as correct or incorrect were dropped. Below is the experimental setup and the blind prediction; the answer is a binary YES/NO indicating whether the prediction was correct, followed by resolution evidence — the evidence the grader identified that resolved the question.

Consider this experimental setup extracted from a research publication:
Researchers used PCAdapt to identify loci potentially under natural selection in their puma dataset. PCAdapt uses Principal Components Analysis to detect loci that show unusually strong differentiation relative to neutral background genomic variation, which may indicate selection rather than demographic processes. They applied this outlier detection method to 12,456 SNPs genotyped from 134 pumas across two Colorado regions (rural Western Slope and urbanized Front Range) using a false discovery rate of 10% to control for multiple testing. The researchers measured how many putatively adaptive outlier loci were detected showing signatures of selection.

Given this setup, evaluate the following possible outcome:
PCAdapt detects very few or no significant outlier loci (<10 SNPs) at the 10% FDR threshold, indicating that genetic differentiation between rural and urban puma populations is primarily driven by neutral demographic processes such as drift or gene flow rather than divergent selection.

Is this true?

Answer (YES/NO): NO